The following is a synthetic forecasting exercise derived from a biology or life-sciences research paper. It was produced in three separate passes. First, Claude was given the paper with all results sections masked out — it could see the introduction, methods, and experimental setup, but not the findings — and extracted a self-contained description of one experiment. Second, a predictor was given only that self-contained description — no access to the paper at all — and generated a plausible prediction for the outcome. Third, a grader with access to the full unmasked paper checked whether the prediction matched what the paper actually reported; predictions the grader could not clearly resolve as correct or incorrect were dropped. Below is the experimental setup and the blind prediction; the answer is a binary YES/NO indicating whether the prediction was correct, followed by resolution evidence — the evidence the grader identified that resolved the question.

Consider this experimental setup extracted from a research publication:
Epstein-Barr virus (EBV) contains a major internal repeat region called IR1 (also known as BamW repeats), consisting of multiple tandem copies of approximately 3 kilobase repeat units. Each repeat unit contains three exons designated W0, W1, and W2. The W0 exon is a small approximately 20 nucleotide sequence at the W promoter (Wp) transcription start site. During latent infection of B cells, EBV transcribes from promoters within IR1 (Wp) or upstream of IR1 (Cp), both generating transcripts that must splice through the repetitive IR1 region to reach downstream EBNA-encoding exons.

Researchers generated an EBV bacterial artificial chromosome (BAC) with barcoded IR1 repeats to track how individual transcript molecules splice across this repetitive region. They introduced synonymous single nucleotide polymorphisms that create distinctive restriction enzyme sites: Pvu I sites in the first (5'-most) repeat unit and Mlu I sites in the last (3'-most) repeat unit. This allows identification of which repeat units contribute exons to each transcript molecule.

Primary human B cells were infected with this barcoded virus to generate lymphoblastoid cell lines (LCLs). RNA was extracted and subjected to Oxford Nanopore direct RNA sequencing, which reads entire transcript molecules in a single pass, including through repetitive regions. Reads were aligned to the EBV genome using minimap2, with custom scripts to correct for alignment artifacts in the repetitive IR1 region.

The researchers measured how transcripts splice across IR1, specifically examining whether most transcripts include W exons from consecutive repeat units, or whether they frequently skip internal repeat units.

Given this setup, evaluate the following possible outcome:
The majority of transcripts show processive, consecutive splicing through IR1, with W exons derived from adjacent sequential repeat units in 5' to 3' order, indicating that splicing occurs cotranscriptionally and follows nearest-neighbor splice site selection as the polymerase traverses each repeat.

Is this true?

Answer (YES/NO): YES